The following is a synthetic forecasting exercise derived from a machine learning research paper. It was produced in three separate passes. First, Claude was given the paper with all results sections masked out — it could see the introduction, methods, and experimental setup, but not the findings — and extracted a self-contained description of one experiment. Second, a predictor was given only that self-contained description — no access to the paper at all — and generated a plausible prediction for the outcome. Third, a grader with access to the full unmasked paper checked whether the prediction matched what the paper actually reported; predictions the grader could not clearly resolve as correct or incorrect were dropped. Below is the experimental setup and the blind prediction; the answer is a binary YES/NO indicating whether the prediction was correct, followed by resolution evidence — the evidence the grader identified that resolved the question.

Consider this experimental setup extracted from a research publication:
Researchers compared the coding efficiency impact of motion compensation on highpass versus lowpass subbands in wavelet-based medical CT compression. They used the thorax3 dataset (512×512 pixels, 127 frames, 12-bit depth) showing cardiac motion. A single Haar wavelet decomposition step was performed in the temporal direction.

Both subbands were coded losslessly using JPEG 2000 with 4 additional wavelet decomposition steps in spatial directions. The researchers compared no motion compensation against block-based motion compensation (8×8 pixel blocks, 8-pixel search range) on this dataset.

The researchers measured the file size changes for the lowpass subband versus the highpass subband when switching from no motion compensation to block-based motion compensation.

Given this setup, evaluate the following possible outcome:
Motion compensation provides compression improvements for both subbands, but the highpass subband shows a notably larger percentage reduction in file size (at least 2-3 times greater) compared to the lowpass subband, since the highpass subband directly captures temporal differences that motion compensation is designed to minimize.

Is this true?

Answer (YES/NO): NO